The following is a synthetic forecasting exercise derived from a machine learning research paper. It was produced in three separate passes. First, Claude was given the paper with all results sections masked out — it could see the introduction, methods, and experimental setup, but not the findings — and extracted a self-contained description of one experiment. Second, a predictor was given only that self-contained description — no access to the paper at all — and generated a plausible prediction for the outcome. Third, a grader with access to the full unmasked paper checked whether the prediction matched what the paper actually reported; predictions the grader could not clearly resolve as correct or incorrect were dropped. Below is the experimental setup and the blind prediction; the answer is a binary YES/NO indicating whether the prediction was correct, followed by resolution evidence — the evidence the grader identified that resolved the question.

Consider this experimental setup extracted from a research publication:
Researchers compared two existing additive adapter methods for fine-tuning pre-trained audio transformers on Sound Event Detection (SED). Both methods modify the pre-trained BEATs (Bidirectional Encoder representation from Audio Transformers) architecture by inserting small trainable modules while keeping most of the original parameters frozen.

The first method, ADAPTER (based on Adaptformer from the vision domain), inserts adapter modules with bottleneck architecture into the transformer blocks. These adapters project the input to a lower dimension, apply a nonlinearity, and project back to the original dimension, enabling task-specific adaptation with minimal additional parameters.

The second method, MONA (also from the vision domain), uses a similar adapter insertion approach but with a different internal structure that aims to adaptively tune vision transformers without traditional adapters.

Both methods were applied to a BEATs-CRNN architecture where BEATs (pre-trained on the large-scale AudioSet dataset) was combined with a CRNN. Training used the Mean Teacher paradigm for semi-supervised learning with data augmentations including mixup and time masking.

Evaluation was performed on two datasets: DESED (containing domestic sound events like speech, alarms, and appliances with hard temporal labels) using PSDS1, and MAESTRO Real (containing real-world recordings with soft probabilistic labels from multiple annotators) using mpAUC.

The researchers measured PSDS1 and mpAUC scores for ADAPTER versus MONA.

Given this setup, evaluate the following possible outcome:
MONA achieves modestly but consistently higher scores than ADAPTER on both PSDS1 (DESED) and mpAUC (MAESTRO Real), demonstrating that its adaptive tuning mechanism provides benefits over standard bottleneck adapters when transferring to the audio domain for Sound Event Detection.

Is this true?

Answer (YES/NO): YES